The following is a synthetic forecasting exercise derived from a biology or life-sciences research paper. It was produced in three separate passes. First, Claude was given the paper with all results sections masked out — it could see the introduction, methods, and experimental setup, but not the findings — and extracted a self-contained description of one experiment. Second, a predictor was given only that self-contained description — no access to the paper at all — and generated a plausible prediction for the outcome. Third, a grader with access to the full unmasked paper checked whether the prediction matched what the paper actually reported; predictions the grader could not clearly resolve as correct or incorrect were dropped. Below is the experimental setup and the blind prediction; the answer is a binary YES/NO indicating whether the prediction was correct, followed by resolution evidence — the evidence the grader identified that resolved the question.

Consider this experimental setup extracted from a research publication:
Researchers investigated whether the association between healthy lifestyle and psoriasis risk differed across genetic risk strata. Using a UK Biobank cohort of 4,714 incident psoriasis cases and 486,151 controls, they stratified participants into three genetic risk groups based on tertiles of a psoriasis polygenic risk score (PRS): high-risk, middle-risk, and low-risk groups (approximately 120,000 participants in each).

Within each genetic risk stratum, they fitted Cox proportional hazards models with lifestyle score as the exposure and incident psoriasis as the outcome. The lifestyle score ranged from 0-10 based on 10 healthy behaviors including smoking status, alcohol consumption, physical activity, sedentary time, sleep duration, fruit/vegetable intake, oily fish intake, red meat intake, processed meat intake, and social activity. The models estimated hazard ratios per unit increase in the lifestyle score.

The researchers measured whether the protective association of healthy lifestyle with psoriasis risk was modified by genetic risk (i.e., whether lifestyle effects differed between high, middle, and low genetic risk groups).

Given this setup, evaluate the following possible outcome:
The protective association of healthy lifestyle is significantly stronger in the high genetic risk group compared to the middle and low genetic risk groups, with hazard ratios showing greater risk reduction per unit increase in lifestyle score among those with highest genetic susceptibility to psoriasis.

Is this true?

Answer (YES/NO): NO